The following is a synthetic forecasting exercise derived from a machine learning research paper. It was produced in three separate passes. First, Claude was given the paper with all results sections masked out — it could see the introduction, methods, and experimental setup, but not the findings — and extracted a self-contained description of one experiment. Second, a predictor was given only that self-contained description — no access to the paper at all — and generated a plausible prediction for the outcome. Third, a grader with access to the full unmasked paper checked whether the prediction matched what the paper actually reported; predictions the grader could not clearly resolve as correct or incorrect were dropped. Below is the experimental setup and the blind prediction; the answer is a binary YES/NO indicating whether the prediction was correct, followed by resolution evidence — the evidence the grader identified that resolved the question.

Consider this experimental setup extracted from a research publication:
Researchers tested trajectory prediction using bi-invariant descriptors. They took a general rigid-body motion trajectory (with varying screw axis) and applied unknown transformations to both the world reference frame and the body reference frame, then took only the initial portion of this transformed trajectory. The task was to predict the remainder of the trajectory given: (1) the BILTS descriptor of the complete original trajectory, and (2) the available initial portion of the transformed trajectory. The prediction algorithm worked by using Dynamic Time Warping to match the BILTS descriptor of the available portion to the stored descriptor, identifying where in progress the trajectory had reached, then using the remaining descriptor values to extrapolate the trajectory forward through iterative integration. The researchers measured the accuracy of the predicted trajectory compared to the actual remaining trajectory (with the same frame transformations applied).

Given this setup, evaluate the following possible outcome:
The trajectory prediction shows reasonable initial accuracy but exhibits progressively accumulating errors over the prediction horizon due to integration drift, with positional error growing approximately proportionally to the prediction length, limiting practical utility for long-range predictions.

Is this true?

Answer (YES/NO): NO